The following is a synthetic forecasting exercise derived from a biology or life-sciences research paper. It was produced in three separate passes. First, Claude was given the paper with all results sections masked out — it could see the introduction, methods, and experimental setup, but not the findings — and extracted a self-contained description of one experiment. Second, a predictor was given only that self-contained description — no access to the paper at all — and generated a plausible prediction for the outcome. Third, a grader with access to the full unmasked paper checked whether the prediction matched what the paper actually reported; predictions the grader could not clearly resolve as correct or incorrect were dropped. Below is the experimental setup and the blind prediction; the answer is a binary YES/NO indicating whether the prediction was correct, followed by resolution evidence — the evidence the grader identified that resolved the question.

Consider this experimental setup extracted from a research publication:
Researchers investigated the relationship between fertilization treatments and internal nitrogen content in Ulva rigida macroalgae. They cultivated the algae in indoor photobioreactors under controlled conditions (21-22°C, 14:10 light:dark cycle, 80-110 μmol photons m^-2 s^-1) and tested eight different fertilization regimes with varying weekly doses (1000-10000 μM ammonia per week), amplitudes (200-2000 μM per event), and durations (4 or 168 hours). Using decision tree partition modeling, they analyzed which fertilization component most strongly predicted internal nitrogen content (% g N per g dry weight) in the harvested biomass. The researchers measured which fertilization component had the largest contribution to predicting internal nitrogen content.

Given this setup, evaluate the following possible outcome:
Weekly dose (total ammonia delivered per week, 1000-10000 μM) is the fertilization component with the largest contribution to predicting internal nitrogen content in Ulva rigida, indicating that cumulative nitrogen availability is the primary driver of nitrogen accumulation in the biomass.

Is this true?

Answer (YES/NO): NO